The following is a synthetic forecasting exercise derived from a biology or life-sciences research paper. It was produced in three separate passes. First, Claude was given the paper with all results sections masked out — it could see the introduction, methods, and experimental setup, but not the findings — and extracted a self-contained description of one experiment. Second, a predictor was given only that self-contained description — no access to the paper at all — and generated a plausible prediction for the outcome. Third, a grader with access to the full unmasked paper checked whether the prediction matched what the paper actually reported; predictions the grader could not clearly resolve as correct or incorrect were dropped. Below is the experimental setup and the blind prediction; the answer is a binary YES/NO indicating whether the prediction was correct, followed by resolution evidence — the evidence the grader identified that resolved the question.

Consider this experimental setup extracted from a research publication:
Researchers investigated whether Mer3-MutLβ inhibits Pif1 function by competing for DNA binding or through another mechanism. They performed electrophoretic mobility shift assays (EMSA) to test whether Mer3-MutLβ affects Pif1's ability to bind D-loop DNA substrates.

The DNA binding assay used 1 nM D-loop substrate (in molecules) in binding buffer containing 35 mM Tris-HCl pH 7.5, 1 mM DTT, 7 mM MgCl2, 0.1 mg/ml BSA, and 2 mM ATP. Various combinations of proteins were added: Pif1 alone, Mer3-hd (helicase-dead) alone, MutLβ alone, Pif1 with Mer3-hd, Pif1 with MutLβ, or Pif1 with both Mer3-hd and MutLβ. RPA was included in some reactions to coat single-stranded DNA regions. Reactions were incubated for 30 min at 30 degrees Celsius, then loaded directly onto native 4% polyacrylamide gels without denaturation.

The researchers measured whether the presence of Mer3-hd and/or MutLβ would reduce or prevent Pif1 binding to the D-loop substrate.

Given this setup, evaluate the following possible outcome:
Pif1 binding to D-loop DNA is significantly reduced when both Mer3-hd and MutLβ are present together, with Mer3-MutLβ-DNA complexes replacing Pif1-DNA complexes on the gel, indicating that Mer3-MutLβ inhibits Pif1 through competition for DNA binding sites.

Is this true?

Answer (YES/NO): NO